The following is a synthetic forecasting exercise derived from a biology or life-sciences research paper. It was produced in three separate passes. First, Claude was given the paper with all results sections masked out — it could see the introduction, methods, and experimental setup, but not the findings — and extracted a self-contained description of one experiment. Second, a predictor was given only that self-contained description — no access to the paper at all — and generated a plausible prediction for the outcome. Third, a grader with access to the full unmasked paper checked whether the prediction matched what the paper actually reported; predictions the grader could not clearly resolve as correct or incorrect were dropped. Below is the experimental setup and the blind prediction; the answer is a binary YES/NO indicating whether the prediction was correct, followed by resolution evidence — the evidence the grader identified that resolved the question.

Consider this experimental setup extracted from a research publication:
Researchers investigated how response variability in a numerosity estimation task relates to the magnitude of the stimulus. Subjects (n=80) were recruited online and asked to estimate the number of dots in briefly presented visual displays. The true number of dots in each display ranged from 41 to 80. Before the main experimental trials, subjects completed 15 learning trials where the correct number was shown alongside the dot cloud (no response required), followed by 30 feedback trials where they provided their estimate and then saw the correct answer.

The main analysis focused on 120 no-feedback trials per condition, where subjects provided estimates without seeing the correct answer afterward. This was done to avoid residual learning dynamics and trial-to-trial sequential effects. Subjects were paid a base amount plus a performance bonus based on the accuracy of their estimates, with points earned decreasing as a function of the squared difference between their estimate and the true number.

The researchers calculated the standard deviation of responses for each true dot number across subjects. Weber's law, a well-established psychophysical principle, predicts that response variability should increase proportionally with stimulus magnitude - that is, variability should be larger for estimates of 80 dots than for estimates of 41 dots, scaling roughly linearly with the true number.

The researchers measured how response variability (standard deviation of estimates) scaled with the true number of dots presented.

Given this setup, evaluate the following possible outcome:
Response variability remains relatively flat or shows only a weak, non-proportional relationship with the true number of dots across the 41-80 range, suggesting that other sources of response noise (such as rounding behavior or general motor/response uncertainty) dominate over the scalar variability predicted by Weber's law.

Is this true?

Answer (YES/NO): NO